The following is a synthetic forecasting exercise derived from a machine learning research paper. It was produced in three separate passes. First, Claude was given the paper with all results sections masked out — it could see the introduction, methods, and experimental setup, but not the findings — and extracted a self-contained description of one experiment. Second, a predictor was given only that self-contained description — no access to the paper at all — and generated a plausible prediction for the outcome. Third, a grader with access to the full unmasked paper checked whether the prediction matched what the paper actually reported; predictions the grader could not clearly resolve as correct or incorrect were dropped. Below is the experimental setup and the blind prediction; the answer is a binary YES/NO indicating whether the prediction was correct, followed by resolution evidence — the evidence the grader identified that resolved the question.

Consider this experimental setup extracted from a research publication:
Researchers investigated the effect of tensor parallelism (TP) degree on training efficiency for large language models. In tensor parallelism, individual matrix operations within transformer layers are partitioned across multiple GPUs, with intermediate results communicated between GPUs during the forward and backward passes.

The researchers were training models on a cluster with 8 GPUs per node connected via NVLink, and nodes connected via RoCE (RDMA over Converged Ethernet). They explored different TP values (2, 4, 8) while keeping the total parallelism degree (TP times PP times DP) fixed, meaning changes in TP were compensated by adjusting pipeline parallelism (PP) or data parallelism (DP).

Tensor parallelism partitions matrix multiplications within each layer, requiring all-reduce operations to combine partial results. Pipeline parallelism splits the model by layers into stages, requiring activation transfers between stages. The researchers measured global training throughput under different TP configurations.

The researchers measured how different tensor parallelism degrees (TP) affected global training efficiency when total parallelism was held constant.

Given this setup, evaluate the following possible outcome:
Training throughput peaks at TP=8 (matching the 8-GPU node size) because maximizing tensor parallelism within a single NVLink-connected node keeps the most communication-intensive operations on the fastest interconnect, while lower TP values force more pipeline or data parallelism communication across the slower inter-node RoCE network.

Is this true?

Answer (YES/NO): NO